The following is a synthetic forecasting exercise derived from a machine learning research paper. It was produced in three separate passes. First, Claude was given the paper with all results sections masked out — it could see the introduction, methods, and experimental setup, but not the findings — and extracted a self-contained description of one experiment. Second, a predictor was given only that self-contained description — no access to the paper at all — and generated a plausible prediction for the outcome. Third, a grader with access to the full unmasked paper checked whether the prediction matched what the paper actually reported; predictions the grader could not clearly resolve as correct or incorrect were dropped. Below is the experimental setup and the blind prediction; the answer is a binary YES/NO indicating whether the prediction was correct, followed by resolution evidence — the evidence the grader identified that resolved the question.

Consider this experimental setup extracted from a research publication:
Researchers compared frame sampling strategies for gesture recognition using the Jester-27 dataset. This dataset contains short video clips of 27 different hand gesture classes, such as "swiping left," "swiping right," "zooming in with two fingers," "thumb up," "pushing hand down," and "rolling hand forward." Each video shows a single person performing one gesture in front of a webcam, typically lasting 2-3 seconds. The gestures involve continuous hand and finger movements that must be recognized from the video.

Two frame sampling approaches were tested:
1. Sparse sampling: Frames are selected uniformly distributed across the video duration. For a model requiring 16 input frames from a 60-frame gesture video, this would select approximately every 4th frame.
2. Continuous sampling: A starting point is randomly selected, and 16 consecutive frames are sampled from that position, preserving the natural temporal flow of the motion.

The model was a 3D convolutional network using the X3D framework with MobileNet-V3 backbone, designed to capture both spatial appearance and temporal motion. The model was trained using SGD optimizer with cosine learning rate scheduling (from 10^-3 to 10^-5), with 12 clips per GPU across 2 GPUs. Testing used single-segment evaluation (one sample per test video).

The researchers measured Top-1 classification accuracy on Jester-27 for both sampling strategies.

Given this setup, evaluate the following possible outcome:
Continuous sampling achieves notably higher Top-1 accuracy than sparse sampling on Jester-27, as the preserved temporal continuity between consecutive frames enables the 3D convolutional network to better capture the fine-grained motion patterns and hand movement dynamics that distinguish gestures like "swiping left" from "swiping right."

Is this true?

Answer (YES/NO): NO